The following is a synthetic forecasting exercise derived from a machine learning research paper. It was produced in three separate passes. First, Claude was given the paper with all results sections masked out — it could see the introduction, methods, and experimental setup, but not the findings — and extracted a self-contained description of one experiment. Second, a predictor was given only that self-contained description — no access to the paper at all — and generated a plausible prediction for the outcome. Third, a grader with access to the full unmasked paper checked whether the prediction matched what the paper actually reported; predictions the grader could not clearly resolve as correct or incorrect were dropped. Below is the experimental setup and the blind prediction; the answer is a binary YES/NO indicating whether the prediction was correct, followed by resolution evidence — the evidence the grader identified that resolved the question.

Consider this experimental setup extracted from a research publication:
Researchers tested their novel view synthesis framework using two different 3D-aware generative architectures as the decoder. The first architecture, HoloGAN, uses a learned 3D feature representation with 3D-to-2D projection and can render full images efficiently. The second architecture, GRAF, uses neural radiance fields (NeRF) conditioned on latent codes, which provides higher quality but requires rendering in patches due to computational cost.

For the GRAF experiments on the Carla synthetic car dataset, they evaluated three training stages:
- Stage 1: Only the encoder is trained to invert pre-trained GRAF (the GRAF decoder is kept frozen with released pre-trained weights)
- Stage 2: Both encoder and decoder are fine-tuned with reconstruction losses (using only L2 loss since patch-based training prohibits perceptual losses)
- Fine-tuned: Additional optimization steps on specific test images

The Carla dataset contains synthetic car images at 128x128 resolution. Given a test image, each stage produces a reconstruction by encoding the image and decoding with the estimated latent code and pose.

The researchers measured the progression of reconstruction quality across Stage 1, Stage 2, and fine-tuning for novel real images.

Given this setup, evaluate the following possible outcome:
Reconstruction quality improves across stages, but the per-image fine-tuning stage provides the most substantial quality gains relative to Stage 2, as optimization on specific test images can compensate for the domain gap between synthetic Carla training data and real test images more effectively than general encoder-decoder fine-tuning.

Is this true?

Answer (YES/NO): NO